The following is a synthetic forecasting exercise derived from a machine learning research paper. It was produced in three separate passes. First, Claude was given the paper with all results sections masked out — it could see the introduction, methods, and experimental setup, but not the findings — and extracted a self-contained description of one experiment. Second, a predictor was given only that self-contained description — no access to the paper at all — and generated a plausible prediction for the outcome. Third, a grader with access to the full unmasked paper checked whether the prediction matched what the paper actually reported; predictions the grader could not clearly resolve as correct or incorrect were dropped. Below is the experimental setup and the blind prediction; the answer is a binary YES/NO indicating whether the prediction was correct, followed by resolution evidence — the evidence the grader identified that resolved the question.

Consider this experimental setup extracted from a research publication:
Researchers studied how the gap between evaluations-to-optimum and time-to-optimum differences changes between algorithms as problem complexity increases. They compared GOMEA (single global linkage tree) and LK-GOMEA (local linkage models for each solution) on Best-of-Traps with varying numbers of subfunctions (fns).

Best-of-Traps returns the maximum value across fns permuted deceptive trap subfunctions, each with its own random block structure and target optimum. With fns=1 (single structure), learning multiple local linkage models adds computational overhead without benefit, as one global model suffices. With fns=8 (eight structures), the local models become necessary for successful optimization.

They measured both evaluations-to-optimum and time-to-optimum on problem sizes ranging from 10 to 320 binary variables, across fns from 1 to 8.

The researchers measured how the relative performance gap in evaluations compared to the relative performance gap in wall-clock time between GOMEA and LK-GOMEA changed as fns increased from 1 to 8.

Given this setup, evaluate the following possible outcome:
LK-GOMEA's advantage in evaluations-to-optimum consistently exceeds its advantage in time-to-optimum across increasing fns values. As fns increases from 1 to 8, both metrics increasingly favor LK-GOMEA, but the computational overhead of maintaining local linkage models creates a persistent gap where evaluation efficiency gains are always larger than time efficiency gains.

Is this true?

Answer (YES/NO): NO